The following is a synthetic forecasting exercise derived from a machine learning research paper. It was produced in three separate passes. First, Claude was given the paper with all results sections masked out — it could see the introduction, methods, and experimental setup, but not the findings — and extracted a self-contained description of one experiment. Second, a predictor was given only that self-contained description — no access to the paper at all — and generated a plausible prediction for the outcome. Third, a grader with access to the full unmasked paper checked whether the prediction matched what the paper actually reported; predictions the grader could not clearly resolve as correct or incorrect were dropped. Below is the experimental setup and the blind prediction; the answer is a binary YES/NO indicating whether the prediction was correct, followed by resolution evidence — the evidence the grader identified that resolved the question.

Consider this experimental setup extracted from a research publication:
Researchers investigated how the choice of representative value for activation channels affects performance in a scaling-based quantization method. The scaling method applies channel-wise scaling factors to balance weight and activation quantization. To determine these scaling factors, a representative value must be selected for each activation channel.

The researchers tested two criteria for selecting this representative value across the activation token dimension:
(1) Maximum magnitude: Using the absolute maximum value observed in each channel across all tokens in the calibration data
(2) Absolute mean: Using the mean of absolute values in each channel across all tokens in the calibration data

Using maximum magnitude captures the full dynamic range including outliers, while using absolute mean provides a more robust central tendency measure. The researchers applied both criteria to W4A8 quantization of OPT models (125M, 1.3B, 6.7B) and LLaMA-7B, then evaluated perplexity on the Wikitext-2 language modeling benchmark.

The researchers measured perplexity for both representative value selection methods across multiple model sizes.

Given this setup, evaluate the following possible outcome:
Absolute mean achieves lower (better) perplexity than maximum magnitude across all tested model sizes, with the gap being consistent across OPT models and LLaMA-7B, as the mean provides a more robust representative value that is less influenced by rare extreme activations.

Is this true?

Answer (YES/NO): NO